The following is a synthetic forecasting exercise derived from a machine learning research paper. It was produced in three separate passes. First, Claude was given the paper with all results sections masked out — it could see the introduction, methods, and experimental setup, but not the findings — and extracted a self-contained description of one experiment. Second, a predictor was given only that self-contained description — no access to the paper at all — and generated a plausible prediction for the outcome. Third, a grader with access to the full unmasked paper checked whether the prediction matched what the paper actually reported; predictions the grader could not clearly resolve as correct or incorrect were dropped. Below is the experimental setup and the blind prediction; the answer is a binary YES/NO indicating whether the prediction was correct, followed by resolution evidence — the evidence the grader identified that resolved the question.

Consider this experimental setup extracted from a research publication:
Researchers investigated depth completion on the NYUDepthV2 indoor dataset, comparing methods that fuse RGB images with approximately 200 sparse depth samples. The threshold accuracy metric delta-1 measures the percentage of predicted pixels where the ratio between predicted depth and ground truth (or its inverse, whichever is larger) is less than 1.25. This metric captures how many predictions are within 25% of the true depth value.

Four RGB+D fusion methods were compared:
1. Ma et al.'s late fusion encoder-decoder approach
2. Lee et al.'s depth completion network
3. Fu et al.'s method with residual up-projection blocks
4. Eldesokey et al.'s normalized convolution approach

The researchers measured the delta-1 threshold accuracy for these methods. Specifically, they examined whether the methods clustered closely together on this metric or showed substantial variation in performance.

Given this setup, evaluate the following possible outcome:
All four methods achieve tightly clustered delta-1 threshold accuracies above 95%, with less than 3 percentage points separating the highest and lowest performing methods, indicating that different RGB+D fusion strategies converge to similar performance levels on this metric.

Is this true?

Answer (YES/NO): YES